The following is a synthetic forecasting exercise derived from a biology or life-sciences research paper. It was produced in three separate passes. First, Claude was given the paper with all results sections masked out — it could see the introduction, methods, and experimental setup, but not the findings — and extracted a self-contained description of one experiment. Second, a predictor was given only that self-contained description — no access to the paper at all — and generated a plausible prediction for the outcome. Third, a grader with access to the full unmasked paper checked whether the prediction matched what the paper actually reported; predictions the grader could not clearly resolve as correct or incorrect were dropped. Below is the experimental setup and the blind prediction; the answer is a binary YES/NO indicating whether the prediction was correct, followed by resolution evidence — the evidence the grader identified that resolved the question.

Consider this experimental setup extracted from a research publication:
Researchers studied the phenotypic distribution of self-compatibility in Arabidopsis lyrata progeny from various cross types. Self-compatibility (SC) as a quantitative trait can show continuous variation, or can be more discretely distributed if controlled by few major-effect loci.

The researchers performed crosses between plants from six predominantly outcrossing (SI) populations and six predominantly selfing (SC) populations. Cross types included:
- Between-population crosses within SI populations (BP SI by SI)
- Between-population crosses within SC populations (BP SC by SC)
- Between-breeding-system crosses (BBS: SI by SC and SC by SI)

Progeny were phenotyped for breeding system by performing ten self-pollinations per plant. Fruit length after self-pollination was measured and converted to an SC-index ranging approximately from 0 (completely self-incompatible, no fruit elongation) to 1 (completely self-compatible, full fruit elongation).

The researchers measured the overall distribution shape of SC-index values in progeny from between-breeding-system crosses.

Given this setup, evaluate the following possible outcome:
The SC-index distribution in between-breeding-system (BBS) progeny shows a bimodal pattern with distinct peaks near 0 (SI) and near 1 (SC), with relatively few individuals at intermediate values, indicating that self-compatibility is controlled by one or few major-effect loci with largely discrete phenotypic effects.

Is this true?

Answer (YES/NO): YES